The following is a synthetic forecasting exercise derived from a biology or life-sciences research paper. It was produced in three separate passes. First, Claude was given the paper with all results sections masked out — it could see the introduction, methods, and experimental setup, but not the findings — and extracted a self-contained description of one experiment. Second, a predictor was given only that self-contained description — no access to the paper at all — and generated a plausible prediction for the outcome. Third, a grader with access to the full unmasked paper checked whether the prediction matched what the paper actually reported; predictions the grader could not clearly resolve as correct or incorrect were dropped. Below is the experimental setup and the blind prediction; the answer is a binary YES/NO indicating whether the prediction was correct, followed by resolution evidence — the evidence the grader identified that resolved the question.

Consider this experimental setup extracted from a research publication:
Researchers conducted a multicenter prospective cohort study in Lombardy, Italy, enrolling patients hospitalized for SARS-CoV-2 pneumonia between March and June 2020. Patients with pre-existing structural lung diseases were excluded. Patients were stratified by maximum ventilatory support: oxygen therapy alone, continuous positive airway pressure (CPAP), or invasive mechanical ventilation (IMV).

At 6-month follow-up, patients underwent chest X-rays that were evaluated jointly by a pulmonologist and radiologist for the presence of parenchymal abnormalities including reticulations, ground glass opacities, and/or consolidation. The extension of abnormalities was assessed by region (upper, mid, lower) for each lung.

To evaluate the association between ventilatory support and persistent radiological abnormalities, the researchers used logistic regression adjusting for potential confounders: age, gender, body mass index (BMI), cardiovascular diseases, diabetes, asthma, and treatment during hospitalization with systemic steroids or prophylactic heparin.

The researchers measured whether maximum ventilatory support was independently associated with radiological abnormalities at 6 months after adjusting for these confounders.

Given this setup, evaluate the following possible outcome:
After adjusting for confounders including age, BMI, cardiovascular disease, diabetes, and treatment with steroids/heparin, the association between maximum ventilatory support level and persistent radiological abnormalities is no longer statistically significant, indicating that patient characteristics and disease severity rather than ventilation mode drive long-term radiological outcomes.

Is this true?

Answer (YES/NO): NO